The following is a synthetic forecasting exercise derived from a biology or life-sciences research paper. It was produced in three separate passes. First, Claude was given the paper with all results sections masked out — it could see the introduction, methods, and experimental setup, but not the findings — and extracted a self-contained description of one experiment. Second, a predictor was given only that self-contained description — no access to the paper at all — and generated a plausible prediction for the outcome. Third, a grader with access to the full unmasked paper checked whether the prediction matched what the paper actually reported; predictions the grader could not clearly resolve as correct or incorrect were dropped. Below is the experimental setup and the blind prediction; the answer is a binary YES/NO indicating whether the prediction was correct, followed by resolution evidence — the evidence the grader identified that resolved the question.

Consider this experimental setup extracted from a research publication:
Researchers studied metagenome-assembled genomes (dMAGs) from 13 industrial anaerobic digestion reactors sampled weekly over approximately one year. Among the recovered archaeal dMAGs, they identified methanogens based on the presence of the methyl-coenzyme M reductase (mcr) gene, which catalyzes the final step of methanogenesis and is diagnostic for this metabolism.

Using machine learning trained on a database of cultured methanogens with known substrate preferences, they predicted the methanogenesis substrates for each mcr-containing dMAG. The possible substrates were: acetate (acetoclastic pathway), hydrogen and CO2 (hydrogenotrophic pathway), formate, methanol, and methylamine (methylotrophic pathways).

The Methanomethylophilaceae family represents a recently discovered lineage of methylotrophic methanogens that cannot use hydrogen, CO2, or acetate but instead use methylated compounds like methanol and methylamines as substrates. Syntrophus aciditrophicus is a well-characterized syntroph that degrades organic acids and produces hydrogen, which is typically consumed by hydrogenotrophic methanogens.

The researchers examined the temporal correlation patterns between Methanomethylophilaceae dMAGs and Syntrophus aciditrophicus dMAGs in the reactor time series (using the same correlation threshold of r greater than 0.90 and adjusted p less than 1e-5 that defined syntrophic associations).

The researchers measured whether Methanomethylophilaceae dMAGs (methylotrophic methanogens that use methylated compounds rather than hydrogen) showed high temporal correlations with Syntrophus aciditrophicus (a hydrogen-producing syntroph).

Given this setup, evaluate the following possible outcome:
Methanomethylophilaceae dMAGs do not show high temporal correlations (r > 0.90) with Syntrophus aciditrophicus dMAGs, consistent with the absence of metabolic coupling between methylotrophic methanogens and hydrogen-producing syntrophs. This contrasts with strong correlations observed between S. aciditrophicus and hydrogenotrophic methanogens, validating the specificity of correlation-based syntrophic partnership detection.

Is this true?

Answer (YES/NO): NO